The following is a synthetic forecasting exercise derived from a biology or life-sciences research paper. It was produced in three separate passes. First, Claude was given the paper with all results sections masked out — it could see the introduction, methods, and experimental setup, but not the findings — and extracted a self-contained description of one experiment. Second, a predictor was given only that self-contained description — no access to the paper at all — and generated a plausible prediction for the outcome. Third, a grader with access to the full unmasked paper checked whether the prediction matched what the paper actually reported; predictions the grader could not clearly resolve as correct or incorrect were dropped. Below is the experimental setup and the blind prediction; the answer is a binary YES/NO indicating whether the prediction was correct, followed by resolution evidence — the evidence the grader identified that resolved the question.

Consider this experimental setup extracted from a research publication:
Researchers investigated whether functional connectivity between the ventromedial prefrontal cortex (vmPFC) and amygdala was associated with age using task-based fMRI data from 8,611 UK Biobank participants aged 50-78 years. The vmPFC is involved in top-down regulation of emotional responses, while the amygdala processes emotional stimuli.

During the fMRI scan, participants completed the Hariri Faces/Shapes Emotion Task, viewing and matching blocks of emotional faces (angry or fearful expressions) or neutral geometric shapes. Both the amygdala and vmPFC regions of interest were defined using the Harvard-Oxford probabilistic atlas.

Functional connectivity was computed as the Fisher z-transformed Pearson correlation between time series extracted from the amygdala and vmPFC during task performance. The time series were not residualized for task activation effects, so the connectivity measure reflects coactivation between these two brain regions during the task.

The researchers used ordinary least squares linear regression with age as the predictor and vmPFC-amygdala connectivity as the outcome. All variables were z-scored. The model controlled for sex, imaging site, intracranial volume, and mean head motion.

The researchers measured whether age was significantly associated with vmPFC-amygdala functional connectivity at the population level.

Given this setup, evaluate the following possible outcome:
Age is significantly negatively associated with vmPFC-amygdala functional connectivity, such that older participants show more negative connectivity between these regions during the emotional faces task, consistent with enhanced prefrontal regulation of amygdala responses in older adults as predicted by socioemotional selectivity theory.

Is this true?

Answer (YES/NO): NO